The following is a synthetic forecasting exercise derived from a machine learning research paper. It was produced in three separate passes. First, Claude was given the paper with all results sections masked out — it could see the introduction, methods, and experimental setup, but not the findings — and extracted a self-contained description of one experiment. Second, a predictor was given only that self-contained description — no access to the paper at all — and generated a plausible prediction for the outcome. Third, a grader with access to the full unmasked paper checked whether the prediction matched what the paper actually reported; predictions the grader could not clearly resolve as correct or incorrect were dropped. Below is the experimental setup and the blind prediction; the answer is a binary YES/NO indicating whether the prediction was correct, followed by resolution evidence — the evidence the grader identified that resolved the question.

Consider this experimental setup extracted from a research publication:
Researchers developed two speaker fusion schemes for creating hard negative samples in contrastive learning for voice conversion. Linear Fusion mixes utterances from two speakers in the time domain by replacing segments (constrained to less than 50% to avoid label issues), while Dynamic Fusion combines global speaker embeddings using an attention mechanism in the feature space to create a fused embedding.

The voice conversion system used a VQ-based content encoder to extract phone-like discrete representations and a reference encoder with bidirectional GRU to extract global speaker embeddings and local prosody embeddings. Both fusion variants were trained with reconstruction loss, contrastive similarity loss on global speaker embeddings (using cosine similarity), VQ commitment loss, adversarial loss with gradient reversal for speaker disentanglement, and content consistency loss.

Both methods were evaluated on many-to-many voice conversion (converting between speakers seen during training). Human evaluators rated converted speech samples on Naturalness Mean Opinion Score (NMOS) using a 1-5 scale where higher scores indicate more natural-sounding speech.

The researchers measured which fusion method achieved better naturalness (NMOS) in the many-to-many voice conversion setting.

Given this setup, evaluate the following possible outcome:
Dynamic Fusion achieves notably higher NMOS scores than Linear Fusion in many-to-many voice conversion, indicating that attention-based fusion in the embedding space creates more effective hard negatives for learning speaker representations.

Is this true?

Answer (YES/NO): NO